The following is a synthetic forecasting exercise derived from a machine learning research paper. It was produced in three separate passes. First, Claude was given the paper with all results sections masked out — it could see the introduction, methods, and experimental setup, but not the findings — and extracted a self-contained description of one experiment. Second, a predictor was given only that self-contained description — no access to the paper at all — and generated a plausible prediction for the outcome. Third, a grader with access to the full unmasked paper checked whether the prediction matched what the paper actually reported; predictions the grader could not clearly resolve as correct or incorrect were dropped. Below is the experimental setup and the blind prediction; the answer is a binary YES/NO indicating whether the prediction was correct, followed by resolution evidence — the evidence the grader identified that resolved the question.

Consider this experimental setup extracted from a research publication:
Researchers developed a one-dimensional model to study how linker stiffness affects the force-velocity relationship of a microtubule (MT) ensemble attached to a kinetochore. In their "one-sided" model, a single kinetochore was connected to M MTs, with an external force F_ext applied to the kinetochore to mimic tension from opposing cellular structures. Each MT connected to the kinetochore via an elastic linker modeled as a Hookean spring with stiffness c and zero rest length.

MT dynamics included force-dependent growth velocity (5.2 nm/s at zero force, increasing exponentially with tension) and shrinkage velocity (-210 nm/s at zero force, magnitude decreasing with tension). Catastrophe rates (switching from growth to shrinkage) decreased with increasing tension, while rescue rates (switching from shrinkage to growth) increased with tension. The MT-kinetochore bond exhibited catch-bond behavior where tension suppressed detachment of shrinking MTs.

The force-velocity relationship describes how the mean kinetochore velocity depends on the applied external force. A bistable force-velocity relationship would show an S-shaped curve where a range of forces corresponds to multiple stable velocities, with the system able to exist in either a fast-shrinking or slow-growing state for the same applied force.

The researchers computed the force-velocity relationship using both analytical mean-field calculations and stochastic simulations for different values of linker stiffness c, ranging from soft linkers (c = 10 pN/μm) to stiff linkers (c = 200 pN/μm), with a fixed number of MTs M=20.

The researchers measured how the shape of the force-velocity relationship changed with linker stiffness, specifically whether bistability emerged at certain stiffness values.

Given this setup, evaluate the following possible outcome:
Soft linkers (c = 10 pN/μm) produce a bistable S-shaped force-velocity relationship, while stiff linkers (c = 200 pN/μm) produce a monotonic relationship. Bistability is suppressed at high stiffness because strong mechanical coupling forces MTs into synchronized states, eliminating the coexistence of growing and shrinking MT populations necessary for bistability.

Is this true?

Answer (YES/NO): NO